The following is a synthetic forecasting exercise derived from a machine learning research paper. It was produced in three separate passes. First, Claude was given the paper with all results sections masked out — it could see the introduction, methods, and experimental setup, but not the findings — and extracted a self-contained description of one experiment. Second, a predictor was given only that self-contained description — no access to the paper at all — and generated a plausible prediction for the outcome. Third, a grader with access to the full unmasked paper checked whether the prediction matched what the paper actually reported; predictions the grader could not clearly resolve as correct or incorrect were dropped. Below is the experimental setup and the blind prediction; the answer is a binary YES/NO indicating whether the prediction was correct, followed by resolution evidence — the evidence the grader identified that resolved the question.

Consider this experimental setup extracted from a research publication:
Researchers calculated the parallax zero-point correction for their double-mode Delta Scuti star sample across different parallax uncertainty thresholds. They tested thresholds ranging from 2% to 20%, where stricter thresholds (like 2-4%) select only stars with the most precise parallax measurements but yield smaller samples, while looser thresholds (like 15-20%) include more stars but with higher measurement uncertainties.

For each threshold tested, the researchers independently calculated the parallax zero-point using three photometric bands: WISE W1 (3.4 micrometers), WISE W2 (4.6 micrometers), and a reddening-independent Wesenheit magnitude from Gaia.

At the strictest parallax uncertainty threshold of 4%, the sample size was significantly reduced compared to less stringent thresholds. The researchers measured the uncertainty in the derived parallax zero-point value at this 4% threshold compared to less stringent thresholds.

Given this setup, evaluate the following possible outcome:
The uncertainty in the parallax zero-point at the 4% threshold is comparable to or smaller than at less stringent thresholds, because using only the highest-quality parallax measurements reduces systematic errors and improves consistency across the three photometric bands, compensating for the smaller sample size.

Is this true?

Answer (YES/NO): NO